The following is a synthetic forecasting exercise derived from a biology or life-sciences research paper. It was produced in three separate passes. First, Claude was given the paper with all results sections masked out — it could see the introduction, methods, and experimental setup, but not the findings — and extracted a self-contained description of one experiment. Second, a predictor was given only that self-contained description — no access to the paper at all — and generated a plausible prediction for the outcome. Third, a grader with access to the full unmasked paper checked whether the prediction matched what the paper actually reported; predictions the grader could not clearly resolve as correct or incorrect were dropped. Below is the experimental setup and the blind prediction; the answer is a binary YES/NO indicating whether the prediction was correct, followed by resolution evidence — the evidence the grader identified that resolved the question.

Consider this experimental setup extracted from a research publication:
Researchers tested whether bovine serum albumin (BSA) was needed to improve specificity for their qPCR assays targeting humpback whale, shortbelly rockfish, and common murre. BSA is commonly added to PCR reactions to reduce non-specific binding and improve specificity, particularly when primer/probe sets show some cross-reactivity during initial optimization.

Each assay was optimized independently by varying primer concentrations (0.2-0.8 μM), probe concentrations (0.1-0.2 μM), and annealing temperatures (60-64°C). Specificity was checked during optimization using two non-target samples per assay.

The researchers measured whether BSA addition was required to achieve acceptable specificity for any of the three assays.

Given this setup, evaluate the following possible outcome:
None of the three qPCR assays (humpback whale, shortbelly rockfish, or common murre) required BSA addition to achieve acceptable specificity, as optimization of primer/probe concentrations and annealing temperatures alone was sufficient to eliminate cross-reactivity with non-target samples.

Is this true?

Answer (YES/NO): NO